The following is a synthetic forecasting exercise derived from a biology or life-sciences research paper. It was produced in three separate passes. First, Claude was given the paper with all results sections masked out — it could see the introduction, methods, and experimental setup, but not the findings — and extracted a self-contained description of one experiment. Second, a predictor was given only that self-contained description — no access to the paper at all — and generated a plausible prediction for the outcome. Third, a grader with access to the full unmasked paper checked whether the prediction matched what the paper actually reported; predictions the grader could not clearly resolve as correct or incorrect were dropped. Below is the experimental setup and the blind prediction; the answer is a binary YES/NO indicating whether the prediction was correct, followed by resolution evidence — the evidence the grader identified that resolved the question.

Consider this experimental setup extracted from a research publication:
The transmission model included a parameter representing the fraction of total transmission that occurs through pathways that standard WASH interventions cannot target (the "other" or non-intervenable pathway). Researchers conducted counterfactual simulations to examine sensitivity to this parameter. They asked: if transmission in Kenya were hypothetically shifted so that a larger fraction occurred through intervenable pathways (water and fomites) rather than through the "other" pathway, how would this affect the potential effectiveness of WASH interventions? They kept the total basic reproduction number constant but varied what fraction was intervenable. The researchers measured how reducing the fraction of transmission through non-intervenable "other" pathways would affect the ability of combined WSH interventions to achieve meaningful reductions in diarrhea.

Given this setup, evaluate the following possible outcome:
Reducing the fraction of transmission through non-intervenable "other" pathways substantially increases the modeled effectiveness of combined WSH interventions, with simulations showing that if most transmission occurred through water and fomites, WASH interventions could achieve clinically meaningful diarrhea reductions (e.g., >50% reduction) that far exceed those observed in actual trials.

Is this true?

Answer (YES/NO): NO